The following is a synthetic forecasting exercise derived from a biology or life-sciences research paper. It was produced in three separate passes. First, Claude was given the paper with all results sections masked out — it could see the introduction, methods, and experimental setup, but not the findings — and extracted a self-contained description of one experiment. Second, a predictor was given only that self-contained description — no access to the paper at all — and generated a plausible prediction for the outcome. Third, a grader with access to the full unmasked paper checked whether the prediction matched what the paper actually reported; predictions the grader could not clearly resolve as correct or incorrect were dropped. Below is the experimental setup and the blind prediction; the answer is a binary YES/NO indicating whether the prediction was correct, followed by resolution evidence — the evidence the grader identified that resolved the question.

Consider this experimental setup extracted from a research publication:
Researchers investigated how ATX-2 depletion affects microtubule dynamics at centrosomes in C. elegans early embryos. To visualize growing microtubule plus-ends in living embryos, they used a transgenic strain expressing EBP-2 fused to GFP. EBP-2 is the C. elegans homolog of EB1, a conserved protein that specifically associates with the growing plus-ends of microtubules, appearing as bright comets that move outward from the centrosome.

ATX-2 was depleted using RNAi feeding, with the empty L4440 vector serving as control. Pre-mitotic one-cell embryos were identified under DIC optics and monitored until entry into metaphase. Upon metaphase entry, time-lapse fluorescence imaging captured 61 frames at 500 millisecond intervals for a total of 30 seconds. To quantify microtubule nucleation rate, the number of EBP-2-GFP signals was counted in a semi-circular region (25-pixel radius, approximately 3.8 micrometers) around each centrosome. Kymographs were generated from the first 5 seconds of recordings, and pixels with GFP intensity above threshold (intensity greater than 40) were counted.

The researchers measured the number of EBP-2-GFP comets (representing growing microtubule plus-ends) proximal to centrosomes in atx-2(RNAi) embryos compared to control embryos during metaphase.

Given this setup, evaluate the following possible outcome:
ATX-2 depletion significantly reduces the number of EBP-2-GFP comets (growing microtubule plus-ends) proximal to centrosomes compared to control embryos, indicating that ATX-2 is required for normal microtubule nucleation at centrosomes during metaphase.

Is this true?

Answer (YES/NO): NO